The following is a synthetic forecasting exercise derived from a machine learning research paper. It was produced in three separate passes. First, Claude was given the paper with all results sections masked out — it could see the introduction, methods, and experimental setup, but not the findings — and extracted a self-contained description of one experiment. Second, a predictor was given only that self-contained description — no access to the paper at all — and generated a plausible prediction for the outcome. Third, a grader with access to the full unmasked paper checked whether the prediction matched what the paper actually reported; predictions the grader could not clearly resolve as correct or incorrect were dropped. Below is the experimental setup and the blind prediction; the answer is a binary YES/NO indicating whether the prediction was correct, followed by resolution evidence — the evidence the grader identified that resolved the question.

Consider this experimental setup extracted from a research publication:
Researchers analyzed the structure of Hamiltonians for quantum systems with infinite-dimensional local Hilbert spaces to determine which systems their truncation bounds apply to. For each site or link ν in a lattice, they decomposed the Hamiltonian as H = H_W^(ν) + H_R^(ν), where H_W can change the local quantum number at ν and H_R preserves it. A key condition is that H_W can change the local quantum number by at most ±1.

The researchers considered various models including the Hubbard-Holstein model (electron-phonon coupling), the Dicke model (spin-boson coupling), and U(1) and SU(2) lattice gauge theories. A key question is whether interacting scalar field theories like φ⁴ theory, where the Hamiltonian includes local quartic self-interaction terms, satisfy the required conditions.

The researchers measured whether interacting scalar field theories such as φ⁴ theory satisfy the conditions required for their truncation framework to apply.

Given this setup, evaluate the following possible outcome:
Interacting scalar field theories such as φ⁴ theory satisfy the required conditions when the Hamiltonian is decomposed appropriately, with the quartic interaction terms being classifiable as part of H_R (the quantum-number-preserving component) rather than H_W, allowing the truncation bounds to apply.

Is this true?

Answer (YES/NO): NO